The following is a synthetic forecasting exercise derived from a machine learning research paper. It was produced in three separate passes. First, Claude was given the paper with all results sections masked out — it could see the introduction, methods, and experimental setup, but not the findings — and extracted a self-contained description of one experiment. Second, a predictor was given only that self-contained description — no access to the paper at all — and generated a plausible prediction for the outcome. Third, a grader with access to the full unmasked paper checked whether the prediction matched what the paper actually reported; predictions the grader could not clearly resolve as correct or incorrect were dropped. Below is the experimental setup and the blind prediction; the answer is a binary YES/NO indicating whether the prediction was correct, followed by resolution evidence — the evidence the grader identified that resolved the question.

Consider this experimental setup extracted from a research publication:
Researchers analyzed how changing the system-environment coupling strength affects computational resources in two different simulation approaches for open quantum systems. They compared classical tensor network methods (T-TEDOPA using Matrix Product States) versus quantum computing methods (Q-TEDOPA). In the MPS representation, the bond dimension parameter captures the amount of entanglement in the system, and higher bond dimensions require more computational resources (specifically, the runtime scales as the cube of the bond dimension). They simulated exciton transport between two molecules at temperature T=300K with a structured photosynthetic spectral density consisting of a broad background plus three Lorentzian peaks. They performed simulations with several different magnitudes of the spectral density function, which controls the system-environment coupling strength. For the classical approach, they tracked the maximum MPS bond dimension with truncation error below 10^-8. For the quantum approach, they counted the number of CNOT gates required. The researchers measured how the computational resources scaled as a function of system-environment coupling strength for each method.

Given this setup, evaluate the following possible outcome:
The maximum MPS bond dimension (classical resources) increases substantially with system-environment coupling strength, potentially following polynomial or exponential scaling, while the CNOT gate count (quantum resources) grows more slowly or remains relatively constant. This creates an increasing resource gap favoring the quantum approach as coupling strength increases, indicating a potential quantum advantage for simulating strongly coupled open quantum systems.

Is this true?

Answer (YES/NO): YES